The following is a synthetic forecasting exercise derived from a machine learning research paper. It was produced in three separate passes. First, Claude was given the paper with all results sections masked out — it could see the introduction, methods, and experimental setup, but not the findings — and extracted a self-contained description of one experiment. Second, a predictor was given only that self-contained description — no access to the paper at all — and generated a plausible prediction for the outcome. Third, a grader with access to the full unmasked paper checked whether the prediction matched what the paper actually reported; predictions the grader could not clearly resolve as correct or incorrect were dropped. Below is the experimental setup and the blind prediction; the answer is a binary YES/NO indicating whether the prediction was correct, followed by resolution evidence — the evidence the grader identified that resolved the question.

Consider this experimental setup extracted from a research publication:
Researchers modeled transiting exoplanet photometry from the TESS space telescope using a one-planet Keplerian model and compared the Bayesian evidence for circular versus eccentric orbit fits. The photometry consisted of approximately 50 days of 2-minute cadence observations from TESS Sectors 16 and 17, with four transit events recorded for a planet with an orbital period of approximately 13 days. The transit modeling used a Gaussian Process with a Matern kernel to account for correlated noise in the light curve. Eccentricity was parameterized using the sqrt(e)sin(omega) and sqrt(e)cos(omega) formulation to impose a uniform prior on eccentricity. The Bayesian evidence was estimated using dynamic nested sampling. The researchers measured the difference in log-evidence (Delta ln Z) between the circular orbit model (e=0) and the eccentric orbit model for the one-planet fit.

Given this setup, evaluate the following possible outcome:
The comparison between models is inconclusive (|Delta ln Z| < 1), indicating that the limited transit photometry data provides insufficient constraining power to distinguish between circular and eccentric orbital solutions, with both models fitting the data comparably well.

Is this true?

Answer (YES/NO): YES